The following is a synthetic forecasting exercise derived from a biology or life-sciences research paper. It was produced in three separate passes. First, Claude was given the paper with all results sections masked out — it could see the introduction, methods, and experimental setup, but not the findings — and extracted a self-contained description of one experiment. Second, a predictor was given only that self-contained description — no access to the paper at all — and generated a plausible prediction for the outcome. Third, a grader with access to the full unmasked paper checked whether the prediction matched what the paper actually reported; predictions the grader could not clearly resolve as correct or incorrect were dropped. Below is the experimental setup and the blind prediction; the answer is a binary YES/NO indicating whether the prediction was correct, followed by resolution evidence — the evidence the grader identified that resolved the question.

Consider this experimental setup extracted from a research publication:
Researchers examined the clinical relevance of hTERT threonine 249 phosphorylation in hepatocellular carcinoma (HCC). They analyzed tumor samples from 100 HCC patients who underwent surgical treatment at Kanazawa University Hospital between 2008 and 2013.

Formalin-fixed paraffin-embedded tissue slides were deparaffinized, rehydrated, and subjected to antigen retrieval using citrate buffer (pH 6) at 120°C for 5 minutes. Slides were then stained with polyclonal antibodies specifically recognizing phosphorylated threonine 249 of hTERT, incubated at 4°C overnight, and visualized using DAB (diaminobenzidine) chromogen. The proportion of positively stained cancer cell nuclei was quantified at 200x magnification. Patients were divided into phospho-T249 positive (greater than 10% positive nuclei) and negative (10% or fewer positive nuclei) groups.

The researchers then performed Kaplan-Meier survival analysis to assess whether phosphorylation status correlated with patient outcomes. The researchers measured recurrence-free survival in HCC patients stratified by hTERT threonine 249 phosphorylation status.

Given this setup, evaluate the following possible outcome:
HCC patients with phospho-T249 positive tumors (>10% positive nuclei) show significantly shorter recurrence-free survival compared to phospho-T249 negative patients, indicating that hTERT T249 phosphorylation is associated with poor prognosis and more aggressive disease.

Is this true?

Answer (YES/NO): YES